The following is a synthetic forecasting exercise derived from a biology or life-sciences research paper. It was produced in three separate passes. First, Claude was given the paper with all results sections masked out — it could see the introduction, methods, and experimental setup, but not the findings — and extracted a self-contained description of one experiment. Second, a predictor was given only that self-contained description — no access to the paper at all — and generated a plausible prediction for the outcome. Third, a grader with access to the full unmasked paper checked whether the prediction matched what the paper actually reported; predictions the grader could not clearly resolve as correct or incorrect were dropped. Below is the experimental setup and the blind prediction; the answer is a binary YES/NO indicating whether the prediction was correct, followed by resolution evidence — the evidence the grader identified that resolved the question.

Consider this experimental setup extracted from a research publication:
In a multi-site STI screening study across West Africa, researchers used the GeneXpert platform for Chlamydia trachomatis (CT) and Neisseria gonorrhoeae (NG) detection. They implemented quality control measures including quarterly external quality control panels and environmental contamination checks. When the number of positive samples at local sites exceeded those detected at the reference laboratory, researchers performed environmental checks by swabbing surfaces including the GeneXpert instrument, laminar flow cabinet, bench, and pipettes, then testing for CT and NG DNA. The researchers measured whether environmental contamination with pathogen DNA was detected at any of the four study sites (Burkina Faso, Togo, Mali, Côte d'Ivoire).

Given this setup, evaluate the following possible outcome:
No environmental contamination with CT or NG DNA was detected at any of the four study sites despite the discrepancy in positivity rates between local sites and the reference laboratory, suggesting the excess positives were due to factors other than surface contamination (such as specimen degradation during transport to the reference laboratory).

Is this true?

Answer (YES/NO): NO